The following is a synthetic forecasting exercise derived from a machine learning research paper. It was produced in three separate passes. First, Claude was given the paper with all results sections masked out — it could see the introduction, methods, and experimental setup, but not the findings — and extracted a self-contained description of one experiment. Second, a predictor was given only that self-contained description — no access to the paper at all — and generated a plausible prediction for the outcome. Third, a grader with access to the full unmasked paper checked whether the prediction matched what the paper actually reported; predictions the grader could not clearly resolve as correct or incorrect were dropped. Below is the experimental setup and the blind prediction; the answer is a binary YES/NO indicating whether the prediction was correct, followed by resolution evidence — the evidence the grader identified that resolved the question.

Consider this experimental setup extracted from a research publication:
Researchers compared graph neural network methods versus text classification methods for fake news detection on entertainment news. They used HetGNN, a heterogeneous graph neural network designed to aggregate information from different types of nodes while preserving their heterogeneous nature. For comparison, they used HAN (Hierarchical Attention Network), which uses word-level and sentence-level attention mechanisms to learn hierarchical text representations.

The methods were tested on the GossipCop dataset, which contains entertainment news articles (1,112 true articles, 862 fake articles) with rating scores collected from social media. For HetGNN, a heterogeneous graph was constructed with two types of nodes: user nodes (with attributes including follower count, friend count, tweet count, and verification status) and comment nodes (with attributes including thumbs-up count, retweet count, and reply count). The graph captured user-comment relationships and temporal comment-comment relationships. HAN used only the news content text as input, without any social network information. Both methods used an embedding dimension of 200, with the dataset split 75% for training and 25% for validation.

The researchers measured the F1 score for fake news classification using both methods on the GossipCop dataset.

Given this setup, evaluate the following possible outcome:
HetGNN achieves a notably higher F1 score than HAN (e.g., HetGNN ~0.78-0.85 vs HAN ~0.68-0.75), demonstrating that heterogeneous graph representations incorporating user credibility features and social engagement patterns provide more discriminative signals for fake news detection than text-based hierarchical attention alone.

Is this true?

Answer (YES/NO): NO